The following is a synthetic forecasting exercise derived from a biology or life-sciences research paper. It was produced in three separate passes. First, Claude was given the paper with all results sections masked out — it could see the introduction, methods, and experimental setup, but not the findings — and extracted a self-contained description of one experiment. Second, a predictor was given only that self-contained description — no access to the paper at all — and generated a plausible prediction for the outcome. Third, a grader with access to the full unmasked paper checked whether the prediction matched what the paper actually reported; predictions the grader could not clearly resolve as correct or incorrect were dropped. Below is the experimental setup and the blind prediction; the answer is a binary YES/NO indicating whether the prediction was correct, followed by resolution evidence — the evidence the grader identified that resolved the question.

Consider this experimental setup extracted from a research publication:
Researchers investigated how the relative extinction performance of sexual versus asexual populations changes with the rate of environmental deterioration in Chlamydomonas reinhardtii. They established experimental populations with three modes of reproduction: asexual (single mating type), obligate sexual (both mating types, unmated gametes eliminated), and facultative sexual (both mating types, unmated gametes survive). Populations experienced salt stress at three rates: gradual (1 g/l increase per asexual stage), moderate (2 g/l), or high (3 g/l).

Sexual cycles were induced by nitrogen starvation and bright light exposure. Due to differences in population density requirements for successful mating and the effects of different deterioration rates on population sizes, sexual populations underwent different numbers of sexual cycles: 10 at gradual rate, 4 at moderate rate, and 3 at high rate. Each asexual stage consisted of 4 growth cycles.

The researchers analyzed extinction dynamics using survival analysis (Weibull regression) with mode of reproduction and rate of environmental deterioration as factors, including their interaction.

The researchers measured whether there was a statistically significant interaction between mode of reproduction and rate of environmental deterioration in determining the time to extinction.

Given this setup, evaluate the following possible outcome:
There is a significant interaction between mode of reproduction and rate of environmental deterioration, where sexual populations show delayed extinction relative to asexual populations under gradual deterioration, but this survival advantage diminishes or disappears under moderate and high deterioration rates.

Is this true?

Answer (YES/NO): NO